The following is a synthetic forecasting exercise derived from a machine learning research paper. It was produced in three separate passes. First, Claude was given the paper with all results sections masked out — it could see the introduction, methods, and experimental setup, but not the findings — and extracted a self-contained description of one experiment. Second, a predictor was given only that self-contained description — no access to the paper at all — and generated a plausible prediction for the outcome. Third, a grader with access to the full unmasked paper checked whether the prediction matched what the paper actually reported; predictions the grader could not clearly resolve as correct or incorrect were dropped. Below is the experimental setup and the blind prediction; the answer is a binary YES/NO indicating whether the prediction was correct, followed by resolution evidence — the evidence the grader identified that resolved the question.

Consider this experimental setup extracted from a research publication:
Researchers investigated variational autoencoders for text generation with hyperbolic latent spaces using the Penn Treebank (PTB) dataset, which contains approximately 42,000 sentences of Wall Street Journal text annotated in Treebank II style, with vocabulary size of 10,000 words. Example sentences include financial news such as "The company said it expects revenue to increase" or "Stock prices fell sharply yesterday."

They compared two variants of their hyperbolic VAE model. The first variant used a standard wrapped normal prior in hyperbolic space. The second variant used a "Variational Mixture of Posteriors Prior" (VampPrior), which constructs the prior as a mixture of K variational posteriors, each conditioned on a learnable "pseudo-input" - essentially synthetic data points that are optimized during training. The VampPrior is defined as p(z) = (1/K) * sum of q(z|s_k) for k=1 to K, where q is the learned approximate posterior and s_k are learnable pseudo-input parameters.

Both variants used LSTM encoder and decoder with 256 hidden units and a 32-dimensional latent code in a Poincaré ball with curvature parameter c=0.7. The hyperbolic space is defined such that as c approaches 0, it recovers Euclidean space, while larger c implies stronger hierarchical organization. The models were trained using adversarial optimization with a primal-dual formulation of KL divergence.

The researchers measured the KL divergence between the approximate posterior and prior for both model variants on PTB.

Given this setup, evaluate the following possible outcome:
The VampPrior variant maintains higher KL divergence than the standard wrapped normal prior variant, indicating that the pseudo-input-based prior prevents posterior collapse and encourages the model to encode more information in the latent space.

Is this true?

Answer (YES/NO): YES